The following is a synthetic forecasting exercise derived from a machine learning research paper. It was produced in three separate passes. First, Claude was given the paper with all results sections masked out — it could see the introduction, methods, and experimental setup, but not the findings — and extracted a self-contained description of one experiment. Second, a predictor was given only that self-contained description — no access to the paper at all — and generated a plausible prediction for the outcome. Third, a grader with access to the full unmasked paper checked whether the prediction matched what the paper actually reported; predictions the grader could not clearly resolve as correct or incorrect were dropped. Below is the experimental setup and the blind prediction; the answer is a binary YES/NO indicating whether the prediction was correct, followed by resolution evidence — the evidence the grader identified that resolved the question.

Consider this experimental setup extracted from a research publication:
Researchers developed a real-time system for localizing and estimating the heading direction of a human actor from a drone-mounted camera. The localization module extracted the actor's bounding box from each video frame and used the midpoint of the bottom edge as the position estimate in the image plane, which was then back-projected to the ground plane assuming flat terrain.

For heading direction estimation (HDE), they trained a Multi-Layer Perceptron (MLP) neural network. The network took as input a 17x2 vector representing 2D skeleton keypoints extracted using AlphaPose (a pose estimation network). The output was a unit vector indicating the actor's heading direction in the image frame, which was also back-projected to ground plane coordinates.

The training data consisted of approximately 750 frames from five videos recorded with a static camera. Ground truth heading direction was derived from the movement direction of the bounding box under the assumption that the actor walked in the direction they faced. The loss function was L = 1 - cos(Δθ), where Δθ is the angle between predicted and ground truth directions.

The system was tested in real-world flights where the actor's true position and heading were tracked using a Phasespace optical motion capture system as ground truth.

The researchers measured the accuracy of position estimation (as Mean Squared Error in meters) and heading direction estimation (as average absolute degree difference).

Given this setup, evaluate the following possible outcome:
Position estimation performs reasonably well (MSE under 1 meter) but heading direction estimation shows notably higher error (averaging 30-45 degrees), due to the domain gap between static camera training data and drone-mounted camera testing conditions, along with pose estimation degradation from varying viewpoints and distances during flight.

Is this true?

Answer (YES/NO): NO